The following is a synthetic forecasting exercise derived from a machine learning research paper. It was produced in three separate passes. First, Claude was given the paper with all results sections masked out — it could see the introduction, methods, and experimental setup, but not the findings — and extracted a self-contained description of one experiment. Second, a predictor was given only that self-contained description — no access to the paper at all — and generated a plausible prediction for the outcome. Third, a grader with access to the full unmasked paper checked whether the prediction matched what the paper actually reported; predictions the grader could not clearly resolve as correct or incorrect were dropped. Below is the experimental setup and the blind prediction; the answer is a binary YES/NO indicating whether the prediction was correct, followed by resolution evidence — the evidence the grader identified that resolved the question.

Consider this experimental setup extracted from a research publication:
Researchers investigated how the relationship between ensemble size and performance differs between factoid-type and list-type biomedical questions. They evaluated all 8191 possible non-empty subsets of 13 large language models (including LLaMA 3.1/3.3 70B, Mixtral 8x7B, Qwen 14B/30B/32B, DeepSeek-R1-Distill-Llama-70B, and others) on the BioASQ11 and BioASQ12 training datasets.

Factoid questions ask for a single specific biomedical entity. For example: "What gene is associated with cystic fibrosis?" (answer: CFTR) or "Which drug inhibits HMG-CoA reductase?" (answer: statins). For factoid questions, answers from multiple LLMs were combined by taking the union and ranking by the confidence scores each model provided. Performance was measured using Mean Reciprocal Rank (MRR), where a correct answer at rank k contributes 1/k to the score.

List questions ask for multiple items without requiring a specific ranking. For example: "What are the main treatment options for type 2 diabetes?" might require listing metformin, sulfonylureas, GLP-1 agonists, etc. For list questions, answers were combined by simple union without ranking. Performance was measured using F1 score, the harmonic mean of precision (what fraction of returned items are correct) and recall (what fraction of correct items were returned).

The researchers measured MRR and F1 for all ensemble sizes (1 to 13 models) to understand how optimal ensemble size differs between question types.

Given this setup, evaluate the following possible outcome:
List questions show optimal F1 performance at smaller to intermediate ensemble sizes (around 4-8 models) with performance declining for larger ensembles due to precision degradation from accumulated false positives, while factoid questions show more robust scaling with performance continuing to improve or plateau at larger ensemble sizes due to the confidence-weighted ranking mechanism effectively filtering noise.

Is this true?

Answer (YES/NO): NO